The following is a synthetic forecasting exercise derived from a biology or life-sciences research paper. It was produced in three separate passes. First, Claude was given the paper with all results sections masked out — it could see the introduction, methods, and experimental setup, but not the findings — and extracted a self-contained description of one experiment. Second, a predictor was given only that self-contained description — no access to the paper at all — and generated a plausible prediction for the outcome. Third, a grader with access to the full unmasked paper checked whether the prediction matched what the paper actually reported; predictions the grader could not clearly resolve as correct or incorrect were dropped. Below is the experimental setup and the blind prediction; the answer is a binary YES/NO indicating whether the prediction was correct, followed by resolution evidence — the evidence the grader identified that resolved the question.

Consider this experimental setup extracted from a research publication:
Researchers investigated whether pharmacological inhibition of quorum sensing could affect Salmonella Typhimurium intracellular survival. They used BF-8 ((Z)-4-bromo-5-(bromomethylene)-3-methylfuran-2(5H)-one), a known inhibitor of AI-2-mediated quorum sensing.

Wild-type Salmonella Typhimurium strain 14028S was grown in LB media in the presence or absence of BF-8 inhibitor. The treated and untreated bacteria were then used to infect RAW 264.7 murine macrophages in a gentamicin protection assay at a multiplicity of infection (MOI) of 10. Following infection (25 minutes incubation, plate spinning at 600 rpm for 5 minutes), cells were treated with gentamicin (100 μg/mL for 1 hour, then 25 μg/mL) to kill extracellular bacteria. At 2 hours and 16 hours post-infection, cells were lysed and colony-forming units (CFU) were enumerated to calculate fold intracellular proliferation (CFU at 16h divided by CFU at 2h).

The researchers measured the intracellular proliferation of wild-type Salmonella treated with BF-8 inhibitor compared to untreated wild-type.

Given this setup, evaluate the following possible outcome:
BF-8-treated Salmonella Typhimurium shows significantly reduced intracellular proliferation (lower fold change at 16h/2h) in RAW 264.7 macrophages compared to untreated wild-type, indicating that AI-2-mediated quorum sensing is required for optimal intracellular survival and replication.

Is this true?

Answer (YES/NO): YES